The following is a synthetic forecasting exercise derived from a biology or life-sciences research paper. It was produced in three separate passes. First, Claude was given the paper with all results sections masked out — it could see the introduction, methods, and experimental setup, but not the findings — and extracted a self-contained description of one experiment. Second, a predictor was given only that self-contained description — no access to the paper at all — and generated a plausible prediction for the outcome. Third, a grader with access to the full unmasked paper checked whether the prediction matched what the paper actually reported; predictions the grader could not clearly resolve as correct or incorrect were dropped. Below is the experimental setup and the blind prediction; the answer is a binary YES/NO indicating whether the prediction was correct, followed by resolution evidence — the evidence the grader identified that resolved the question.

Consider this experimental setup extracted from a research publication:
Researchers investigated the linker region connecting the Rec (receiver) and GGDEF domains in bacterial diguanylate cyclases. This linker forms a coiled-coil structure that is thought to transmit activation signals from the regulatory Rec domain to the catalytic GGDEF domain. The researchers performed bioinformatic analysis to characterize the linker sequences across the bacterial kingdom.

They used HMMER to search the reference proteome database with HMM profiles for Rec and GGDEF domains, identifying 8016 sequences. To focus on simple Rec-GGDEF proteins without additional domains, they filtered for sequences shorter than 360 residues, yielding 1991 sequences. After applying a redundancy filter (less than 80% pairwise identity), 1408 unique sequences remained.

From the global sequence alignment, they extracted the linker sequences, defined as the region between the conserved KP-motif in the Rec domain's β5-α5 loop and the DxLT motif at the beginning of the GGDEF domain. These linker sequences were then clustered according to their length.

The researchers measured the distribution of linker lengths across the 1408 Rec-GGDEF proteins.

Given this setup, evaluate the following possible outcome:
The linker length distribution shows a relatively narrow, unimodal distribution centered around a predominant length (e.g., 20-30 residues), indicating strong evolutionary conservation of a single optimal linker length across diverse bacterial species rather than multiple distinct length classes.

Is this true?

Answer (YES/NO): NO